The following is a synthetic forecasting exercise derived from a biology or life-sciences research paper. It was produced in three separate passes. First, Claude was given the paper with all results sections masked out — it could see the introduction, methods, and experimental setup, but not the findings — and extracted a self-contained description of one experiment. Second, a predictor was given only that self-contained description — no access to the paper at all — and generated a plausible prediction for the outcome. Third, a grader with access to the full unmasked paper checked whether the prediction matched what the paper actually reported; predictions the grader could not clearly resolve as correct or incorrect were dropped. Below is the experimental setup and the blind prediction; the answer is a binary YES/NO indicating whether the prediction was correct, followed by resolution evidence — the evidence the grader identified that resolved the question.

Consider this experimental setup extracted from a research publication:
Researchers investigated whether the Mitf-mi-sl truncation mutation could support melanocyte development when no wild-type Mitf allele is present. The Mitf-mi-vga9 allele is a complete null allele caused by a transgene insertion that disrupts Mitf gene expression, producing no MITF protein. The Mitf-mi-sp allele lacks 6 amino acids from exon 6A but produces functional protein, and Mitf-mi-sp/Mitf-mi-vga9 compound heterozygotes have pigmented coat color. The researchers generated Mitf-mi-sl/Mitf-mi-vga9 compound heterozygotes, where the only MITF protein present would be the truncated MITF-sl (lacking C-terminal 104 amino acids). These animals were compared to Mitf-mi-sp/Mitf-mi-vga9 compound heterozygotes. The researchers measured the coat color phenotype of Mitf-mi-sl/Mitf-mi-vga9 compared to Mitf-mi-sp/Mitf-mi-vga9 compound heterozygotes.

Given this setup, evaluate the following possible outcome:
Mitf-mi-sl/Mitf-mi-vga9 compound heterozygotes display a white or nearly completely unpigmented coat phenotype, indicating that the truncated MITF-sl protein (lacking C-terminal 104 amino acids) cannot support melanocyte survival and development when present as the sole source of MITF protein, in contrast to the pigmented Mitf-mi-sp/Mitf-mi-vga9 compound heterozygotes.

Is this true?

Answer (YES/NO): NO